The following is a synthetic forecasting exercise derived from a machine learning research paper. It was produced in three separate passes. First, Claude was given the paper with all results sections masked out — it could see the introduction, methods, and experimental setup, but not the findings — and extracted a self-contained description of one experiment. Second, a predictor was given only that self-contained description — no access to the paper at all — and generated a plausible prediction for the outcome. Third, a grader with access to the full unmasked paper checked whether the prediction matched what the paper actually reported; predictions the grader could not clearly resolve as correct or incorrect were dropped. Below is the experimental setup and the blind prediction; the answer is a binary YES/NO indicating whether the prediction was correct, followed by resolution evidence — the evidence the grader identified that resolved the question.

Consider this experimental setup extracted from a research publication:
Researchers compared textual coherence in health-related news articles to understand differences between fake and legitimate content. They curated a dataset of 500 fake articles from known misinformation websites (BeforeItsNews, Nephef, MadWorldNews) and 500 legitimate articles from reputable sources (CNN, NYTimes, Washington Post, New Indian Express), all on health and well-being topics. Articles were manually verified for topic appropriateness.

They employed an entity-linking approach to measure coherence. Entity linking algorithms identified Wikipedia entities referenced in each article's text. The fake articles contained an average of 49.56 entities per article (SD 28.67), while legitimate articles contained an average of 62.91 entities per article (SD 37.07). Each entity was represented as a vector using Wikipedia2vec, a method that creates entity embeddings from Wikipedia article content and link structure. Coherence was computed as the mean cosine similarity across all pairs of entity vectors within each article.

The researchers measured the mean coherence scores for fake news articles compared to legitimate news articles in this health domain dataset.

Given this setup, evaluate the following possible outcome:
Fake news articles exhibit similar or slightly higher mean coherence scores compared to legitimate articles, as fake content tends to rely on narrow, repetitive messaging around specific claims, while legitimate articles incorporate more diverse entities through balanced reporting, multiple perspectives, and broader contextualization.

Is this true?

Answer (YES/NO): NO